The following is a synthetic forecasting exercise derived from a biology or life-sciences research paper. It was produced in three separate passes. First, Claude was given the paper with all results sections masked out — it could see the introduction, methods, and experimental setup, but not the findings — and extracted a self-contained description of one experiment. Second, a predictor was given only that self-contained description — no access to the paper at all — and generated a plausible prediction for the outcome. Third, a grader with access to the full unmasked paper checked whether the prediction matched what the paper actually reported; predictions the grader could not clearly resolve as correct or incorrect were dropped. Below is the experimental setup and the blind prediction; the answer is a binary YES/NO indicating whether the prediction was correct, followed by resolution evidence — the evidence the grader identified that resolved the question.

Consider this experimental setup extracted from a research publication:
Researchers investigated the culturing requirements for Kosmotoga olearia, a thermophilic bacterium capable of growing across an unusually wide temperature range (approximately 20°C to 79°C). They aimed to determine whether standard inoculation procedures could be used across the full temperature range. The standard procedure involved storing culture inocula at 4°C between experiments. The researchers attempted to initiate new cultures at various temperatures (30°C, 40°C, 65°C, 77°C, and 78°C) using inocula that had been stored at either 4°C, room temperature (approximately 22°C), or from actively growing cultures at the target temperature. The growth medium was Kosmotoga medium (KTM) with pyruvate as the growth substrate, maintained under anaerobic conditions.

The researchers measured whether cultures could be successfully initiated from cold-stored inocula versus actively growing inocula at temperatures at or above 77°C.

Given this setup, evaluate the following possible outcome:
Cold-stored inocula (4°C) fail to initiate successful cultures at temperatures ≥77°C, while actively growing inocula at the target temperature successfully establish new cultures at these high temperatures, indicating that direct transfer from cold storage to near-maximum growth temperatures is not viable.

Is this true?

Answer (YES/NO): YES